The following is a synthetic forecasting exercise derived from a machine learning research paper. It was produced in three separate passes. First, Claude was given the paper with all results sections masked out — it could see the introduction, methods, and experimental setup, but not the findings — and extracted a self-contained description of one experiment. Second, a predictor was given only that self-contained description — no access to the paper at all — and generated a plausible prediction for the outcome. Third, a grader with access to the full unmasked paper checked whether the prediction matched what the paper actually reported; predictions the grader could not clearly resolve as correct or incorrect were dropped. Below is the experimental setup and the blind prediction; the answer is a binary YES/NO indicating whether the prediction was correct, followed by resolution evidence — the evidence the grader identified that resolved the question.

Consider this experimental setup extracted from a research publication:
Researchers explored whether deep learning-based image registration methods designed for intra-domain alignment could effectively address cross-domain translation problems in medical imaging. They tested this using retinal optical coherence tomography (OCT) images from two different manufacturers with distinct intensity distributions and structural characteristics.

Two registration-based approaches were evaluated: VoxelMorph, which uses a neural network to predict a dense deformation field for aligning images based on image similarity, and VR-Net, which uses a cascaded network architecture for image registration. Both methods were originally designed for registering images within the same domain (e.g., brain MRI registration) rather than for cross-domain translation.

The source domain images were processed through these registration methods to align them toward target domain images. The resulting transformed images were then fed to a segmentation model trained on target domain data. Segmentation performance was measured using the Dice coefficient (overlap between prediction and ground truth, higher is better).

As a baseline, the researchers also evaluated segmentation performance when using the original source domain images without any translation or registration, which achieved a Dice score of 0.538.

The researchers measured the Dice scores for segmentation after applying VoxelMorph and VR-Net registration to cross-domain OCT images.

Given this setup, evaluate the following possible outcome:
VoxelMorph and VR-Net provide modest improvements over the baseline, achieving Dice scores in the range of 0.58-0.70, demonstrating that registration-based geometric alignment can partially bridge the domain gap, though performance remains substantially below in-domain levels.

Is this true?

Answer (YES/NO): NO